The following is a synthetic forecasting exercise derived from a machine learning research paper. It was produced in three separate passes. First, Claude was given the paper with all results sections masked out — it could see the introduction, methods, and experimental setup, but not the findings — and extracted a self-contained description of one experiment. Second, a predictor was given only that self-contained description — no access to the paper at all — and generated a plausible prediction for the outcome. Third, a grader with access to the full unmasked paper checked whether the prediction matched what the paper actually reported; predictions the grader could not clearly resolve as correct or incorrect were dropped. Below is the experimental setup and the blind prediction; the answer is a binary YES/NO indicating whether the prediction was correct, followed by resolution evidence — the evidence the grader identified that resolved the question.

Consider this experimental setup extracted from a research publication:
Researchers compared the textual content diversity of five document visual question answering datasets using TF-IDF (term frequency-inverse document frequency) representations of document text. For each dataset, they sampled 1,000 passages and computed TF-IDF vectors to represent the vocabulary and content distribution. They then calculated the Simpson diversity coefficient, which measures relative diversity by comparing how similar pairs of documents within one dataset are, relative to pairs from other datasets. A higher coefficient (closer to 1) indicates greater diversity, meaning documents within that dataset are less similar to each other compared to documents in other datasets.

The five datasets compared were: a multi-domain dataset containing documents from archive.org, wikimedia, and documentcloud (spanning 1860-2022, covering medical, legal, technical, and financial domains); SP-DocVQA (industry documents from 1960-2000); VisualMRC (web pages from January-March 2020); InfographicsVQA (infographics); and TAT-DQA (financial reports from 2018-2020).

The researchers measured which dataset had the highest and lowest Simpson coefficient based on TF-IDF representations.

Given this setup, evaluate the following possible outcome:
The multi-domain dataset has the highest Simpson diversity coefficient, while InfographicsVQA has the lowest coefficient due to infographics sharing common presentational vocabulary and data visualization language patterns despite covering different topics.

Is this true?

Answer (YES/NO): NO